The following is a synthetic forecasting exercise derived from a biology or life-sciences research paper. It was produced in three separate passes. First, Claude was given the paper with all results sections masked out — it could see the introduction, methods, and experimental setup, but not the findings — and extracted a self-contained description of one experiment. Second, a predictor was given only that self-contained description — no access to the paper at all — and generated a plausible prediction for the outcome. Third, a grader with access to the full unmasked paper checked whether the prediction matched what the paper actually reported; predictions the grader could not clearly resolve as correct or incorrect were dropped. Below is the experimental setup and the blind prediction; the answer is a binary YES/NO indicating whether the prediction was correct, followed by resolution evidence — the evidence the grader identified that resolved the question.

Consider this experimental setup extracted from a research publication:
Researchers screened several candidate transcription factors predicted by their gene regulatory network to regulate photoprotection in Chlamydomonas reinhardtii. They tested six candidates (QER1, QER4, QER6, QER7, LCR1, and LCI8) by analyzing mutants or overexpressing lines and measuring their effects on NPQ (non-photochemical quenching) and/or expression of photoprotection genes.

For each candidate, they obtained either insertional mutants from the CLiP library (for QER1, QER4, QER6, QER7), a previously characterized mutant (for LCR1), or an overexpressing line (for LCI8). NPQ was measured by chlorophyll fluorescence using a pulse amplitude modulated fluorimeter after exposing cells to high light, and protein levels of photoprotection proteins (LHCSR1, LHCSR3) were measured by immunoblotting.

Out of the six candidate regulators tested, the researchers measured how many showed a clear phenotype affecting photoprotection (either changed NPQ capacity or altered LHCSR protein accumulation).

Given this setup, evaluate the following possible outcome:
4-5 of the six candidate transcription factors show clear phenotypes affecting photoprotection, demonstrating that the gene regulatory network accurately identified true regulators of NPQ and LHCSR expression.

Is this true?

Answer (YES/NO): NO